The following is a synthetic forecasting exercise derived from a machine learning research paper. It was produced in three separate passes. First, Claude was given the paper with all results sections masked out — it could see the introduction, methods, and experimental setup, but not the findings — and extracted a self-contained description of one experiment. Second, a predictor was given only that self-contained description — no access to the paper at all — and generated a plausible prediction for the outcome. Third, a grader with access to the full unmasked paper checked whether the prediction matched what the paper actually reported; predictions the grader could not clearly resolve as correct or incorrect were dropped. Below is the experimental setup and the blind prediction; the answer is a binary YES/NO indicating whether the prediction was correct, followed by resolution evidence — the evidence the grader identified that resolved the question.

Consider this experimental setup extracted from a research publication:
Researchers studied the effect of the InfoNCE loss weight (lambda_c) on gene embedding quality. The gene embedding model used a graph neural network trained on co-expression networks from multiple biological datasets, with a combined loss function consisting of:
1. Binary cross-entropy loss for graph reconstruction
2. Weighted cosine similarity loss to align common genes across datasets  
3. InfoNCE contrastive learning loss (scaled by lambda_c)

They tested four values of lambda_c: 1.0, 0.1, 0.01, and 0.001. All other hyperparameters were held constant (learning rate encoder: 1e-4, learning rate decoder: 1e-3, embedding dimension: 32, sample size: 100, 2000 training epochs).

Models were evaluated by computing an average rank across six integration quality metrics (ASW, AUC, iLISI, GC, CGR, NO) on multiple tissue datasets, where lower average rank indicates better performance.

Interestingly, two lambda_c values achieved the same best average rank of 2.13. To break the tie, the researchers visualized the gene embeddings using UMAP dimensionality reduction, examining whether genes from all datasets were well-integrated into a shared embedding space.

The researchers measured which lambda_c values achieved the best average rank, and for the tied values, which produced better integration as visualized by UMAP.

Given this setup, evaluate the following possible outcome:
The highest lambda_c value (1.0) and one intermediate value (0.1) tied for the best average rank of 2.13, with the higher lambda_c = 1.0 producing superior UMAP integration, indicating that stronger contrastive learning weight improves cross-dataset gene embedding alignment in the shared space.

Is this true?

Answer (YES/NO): NO